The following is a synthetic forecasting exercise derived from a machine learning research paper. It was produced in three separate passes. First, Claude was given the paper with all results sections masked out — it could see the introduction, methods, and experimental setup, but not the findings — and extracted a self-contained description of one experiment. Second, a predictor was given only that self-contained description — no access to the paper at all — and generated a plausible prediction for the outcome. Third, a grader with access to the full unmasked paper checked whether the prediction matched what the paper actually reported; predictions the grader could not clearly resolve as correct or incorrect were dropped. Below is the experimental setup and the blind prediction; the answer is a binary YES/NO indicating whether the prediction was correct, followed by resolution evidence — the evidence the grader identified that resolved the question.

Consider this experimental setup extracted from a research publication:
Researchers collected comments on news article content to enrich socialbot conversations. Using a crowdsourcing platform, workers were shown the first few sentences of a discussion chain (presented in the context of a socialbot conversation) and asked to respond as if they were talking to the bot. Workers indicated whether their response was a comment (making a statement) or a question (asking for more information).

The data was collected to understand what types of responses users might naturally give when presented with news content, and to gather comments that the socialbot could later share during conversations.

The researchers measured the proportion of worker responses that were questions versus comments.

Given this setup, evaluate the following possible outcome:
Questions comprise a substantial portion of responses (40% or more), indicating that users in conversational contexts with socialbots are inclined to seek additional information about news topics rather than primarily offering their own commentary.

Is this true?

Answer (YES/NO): YES